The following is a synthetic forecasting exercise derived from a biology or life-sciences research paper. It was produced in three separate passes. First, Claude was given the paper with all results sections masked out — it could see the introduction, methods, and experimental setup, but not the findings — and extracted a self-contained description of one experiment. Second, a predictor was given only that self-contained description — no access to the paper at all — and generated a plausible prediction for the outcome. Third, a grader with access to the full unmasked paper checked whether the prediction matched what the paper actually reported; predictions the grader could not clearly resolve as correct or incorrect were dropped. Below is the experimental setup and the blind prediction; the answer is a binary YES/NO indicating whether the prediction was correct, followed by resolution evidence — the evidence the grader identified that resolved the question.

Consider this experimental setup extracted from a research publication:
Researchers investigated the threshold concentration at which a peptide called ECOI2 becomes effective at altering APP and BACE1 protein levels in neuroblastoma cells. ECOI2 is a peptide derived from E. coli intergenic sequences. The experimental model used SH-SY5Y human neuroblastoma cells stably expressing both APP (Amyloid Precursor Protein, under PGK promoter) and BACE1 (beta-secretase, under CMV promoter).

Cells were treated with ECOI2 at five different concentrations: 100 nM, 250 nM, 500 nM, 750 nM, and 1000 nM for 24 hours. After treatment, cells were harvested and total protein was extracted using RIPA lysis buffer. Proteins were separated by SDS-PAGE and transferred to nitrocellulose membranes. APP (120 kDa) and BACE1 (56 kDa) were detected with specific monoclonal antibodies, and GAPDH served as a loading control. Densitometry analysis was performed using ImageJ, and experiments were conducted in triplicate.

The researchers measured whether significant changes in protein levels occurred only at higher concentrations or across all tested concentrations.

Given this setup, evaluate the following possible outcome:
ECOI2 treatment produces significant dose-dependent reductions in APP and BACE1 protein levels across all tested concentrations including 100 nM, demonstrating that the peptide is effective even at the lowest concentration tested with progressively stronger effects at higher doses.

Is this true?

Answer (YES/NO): NO